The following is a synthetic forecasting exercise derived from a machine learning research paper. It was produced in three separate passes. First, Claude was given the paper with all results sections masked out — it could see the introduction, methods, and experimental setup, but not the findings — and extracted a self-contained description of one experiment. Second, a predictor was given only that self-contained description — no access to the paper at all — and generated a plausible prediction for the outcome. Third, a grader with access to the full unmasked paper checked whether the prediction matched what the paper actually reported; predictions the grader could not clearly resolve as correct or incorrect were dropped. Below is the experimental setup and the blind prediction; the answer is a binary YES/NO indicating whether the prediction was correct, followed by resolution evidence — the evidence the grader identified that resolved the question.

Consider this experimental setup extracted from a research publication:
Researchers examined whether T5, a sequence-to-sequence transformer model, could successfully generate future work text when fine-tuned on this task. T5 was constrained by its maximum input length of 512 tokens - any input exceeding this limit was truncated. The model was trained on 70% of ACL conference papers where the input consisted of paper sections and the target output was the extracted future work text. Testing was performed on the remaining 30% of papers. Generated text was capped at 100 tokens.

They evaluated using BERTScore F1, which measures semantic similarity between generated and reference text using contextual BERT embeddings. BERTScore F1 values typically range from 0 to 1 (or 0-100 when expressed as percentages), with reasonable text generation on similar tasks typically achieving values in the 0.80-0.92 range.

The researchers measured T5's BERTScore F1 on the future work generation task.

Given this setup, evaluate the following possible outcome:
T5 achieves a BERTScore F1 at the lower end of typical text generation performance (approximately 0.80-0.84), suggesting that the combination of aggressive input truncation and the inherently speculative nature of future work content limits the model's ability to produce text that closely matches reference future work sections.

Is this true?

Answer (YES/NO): NO